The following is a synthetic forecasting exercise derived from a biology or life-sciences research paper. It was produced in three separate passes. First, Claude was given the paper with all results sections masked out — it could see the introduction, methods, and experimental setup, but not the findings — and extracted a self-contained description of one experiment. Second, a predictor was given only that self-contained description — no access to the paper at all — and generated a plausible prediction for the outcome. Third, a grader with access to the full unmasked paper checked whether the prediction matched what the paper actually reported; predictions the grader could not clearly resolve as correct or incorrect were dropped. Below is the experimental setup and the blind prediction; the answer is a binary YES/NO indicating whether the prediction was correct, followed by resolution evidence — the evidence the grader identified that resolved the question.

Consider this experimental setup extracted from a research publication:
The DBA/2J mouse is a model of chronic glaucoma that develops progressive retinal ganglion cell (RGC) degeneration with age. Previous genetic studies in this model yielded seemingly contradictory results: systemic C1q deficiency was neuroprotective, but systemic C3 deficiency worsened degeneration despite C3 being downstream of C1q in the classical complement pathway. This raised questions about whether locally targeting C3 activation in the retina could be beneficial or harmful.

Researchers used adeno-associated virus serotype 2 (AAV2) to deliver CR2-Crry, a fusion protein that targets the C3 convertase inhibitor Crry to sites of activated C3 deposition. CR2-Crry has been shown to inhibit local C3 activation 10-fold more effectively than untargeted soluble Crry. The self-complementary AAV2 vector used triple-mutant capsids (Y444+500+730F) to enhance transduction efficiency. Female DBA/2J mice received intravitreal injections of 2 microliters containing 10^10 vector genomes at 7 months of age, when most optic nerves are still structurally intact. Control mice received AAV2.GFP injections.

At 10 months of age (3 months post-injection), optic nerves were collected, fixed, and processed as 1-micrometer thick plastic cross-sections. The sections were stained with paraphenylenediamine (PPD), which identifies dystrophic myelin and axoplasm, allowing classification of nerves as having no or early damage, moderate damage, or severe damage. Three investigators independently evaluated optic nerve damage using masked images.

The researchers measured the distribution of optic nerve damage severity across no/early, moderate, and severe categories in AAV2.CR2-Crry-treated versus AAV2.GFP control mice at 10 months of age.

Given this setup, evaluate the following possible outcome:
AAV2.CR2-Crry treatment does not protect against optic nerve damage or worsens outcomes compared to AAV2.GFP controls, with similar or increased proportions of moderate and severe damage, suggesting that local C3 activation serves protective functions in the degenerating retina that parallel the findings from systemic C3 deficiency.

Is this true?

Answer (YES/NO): NO